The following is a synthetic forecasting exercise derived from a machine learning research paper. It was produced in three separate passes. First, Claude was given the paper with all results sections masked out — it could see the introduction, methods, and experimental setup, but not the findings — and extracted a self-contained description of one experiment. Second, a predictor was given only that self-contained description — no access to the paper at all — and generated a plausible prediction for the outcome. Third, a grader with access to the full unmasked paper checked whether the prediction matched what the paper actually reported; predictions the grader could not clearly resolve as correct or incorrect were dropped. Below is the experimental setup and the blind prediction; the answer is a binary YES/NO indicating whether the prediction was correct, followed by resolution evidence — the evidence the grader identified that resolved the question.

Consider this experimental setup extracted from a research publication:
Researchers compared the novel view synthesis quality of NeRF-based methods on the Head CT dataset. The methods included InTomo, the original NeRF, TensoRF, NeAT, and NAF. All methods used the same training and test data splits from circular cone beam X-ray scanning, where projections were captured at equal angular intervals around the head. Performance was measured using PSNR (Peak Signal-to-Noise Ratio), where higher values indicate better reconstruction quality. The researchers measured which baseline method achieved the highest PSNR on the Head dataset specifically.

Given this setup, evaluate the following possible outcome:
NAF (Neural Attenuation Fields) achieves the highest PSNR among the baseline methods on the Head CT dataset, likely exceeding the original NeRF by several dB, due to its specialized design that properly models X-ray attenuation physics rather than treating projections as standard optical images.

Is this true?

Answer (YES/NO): NO